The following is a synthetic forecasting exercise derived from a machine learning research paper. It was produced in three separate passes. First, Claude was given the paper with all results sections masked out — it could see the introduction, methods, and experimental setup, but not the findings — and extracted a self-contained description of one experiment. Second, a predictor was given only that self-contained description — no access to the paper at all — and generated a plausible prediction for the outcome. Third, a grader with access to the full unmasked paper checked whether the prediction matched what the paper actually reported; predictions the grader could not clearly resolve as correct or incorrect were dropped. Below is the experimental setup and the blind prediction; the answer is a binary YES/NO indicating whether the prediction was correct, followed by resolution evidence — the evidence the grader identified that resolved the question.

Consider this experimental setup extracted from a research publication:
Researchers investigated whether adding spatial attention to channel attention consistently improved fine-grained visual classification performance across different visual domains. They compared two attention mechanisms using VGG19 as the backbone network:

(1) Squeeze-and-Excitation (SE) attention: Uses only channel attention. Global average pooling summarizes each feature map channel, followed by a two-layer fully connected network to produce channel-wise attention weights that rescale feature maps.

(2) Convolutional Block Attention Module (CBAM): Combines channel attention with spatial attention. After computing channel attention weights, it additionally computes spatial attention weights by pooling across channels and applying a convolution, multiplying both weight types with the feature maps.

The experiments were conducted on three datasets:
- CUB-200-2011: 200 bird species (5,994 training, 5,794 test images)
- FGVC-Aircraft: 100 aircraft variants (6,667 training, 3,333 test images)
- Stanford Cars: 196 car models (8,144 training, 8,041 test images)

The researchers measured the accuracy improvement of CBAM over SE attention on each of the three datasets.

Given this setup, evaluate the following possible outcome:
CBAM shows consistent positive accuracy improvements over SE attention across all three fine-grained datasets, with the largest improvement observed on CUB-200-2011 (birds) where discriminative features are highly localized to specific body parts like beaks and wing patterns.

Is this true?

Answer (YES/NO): NO